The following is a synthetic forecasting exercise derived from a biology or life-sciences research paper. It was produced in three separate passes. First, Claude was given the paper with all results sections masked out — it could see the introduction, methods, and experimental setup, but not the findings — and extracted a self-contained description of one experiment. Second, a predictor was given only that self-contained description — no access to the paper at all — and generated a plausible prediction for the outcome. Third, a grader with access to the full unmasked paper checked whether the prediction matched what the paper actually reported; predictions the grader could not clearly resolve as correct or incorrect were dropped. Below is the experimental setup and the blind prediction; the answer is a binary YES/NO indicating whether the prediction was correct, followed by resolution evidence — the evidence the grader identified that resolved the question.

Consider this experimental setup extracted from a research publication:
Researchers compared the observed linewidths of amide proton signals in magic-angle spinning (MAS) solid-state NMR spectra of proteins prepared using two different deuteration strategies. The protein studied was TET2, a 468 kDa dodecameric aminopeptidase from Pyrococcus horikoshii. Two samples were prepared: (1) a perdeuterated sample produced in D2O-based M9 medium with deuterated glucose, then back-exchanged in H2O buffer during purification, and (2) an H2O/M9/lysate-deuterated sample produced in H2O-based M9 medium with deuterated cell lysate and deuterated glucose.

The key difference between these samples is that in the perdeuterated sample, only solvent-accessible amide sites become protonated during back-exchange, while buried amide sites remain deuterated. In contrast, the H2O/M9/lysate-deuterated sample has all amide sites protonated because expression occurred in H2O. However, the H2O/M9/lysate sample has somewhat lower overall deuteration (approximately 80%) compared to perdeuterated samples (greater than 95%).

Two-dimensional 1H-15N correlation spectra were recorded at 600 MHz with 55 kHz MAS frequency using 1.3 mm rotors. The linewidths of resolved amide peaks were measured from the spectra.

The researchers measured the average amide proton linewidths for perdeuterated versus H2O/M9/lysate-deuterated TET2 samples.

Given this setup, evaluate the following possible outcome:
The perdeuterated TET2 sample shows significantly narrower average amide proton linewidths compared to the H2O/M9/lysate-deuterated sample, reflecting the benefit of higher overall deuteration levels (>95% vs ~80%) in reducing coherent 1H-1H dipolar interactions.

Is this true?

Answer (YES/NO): NO